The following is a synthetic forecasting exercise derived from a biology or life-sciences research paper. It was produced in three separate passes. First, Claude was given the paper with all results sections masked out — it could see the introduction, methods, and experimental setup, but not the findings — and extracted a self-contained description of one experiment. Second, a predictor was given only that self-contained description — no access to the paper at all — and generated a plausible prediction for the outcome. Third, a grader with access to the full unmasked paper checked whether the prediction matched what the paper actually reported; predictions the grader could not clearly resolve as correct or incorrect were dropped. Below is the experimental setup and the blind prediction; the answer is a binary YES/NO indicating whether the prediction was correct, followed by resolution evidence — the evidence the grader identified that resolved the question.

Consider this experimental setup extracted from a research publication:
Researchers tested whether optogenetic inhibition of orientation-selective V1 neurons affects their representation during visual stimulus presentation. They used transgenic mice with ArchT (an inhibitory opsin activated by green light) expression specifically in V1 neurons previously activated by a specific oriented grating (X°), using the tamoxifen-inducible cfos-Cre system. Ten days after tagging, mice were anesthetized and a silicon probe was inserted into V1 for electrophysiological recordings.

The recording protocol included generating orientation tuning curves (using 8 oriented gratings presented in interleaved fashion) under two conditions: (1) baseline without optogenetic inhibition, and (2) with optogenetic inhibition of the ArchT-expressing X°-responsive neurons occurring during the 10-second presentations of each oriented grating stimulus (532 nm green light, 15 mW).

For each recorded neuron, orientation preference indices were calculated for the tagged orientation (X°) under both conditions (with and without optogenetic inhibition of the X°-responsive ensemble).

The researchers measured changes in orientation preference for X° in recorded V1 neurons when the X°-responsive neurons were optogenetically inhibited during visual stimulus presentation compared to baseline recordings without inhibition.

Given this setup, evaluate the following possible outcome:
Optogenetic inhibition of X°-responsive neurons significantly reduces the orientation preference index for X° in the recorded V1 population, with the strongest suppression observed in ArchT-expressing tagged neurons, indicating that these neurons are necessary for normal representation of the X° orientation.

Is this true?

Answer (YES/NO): NO